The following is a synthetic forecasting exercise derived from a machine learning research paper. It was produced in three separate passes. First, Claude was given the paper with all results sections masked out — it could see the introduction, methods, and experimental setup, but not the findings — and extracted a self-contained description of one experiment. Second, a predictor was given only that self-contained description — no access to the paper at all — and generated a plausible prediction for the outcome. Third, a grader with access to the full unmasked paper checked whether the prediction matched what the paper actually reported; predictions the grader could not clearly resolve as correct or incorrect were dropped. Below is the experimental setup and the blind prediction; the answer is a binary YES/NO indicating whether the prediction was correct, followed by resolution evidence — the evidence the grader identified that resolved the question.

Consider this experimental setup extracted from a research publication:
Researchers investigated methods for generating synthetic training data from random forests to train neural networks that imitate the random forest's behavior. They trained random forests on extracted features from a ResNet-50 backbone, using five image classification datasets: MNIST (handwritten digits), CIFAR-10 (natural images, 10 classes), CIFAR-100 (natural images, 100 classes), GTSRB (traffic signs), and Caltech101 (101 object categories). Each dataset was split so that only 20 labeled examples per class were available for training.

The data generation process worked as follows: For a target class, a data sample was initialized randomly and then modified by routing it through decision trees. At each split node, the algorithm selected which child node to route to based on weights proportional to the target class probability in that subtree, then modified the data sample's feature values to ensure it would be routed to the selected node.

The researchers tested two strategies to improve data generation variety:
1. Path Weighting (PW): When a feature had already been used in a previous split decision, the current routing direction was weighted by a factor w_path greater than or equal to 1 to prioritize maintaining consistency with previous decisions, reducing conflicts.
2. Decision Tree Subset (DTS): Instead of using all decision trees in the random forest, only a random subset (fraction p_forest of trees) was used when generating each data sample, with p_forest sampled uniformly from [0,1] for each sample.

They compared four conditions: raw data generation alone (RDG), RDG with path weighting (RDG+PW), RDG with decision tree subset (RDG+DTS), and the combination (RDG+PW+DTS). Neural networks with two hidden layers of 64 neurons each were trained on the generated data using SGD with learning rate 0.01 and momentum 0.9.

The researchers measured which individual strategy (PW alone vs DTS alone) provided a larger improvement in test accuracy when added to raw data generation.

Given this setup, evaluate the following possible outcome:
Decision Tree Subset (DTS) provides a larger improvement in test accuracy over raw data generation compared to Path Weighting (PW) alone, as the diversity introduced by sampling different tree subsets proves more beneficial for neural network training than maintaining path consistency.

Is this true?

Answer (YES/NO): YES